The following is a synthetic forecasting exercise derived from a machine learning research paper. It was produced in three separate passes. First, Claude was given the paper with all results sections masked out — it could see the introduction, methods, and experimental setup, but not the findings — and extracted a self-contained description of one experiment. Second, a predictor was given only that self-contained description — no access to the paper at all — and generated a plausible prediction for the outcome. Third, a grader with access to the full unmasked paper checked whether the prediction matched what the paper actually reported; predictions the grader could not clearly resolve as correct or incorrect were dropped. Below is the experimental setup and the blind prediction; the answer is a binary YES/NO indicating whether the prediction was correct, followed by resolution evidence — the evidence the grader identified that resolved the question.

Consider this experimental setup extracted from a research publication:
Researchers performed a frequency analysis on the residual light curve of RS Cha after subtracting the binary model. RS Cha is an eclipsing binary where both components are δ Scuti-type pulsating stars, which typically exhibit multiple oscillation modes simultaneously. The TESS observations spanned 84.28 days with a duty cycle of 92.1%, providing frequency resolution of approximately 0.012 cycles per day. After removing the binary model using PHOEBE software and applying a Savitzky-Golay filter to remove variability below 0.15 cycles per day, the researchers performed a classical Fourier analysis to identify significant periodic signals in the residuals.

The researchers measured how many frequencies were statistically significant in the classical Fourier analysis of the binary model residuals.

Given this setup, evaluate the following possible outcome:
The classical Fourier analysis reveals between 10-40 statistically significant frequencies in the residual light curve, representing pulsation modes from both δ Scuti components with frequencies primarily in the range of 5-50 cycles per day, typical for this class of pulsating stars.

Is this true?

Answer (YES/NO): NO